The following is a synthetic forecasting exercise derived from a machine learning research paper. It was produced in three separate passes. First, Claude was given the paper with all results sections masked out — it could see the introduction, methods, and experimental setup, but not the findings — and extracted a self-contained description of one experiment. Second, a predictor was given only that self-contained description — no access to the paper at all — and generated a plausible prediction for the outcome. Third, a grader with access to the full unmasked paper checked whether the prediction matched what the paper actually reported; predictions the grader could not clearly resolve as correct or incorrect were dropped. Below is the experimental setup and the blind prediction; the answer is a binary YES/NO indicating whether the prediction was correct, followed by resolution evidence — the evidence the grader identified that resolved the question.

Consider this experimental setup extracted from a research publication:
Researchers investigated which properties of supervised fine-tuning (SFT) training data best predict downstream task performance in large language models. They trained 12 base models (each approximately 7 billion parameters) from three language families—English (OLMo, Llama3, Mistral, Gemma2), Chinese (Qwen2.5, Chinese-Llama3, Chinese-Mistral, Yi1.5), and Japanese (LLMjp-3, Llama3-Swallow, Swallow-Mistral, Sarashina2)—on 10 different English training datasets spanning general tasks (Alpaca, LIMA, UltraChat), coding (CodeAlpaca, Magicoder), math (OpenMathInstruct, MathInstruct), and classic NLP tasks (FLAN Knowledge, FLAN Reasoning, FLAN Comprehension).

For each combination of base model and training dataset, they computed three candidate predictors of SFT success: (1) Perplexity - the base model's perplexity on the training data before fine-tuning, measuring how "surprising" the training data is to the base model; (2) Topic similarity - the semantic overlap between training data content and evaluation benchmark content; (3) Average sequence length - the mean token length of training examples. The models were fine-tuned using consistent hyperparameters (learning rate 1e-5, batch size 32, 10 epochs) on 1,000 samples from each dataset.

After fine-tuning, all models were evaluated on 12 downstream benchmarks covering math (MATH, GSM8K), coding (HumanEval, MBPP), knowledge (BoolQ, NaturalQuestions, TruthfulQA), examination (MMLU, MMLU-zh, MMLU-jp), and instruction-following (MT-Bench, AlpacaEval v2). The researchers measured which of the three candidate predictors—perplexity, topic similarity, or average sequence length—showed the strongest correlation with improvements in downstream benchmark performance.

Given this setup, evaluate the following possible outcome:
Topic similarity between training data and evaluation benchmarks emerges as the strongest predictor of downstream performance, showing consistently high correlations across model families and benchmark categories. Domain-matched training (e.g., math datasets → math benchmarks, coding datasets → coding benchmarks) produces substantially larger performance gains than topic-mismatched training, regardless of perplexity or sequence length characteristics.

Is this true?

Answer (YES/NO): NO